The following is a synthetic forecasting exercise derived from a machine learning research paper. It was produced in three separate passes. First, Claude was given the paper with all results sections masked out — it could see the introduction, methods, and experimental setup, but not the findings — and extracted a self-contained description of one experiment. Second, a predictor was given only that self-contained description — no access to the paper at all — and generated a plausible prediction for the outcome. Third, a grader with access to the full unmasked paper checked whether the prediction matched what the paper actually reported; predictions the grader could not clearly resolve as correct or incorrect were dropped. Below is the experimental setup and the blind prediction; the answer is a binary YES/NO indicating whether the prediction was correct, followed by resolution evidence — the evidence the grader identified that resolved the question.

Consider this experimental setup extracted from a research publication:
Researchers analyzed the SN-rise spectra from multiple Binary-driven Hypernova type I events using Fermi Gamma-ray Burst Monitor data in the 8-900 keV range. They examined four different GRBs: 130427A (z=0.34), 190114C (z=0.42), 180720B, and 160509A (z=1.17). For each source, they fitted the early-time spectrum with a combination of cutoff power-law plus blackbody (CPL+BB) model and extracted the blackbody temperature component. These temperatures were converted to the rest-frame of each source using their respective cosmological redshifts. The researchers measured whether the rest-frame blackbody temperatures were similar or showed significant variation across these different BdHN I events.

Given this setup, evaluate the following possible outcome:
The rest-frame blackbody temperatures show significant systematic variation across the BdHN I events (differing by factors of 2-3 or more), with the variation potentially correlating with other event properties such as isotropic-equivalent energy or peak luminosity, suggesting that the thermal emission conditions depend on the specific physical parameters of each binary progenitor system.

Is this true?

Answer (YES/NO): NO